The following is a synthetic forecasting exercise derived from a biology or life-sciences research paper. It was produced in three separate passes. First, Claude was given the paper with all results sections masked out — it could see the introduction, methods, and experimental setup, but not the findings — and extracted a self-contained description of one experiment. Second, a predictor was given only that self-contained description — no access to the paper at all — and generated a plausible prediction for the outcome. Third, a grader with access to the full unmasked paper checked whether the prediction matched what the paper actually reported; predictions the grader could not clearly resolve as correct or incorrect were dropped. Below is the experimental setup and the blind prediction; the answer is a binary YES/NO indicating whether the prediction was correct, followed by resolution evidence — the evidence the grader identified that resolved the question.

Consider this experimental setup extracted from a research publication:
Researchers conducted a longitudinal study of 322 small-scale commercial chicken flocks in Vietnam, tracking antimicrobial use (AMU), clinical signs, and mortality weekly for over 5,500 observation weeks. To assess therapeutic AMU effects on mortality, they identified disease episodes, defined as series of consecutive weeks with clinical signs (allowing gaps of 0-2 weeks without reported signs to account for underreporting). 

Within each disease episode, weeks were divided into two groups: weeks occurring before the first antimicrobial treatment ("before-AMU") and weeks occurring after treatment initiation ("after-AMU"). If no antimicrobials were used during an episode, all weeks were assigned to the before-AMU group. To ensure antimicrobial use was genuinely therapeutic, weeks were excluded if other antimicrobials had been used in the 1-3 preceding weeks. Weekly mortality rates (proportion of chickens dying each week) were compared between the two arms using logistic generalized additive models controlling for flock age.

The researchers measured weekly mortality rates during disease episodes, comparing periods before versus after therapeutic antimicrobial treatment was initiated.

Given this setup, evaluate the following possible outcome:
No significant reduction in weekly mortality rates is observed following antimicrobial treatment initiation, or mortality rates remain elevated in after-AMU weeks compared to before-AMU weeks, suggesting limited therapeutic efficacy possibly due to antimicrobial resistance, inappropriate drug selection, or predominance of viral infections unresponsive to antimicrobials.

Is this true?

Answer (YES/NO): NO